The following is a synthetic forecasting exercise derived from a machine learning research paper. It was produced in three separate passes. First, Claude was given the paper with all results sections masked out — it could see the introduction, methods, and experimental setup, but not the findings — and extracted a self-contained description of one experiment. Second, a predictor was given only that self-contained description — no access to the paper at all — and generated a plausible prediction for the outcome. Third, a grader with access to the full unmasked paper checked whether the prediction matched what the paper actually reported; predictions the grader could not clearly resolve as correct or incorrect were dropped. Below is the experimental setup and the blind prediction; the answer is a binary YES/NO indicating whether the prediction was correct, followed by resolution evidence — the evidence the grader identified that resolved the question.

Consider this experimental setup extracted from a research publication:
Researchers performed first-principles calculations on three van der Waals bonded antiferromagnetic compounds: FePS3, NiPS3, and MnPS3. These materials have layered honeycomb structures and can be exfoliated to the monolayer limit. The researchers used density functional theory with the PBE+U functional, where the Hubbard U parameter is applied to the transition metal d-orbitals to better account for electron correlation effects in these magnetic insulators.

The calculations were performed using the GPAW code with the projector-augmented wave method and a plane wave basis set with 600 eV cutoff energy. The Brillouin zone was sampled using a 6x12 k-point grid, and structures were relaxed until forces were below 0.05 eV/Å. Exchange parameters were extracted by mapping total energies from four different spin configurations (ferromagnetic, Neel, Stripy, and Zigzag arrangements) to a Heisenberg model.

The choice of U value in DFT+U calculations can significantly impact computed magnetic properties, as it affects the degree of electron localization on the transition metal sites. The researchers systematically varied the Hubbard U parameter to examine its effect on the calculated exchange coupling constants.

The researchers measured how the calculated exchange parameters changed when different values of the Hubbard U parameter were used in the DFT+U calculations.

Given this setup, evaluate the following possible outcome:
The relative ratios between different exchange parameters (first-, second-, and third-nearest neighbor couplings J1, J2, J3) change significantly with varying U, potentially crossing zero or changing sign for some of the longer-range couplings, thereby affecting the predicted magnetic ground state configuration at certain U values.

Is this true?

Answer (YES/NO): NO